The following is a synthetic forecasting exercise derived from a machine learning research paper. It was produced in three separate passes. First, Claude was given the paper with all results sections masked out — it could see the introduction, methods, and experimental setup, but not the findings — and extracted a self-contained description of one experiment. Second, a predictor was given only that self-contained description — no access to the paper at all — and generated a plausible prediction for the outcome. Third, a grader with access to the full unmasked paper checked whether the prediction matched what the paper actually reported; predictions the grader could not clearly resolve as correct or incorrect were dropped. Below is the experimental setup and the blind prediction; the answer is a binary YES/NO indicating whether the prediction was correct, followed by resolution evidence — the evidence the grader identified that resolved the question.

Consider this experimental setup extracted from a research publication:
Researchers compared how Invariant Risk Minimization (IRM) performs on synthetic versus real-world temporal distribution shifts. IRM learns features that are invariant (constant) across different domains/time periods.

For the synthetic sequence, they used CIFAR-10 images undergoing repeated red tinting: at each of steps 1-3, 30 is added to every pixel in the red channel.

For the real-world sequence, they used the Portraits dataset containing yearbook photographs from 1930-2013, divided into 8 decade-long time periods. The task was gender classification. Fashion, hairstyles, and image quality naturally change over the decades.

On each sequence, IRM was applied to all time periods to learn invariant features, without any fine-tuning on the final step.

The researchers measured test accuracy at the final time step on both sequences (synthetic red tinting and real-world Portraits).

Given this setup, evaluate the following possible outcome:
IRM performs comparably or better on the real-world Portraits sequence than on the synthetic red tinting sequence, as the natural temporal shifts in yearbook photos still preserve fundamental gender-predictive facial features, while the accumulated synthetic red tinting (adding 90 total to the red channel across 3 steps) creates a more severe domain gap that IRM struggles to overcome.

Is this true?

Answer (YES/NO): YES